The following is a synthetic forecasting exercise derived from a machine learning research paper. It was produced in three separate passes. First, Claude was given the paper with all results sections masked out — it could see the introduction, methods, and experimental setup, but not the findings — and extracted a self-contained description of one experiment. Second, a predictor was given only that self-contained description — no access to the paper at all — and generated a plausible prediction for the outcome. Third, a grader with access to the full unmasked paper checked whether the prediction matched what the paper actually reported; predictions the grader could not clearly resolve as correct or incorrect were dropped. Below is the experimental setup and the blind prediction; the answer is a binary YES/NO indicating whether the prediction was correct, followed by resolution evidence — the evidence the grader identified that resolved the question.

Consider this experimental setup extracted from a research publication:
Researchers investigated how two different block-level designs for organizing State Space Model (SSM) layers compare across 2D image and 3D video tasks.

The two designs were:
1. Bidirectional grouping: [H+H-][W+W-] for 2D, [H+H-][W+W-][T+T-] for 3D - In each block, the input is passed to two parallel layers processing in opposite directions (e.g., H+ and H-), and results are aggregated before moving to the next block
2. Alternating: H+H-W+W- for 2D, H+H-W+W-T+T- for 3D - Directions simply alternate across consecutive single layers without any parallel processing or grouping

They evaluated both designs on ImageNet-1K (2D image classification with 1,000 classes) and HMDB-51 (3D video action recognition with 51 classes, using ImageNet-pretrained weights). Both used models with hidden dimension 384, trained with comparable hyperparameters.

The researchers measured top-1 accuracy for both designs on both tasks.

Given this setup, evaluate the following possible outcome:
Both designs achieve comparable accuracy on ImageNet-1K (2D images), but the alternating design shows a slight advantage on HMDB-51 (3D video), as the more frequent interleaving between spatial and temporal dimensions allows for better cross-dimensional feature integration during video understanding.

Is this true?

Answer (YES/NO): NO